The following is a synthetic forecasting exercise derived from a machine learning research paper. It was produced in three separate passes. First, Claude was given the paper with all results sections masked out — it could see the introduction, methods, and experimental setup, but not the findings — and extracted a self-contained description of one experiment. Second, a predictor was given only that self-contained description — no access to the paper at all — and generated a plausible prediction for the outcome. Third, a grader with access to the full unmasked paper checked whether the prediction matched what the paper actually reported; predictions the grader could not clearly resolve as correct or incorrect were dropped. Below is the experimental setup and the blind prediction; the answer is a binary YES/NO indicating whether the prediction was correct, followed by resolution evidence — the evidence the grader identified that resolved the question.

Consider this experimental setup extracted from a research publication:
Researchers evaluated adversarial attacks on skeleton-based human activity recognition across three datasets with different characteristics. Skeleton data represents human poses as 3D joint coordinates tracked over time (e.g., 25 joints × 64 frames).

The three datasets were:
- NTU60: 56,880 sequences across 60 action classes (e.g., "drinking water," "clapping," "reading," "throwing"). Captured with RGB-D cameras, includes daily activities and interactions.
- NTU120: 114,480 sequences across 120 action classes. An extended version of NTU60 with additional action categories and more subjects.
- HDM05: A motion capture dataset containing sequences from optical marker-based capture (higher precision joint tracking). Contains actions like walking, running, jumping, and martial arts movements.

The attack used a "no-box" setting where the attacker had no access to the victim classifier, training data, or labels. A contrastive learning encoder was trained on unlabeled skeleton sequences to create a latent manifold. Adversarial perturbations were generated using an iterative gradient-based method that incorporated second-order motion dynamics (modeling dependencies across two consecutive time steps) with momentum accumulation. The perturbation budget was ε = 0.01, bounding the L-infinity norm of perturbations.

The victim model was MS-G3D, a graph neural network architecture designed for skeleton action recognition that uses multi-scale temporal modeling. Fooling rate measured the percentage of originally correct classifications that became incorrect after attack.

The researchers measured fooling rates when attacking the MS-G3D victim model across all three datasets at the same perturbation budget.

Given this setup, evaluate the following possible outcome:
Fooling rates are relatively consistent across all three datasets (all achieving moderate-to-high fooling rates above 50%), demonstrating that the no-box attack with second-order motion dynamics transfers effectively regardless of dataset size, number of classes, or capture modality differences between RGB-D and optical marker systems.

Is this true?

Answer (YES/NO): NO